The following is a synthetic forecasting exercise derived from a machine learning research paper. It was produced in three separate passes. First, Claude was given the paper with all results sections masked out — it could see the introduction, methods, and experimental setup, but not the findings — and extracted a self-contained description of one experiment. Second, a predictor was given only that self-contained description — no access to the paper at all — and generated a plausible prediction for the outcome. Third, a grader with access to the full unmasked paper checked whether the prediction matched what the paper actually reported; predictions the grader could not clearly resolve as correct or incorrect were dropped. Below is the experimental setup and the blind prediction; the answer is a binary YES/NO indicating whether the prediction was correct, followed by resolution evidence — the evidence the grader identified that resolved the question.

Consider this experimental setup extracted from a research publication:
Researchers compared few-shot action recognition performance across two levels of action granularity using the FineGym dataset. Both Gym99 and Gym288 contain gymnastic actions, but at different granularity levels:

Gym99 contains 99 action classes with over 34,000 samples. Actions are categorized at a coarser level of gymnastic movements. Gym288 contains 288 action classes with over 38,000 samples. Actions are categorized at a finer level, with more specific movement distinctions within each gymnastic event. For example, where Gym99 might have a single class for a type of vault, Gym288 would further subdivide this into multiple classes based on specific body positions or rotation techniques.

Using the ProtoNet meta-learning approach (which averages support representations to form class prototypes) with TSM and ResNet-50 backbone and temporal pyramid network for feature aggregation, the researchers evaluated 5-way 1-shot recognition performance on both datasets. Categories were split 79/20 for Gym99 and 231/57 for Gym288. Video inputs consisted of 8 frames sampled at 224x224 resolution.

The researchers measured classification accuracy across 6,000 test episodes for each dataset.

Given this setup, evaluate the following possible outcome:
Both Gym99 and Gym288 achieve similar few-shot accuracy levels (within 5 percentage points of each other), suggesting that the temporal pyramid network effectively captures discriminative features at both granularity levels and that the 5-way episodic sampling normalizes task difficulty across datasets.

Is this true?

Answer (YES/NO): YES